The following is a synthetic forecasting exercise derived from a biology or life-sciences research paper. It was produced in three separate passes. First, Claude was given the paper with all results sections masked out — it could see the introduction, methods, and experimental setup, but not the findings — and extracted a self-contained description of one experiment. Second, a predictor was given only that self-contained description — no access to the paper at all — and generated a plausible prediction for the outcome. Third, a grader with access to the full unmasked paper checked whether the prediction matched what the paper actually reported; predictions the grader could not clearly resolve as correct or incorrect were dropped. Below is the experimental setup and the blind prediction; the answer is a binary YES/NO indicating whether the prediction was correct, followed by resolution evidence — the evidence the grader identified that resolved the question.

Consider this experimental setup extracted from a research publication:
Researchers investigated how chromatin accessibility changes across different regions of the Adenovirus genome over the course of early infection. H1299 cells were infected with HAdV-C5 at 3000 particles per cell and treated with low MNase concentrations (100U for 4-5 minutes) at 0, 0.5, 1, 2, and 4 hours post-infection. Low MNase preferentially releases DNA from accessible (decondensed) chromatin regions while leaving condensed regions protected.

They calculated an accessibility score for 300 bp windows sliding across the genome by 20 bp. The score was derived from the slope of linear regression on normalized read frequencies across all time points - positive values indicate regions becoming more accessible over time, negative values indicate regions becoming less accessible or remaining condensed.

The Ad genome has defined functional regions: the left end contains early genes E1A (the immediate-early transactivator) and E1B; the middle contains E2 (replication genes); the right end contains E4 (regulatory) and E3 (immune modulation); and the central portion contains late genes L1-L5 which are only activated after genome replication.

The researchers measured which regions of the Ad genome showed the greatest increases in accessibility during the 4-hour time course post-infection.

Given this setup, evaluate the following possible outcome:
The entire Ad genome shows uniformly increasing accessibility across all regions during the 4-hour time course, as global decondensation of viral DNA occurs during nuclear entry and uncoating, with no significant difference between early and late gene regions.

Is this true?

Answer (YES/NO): NO